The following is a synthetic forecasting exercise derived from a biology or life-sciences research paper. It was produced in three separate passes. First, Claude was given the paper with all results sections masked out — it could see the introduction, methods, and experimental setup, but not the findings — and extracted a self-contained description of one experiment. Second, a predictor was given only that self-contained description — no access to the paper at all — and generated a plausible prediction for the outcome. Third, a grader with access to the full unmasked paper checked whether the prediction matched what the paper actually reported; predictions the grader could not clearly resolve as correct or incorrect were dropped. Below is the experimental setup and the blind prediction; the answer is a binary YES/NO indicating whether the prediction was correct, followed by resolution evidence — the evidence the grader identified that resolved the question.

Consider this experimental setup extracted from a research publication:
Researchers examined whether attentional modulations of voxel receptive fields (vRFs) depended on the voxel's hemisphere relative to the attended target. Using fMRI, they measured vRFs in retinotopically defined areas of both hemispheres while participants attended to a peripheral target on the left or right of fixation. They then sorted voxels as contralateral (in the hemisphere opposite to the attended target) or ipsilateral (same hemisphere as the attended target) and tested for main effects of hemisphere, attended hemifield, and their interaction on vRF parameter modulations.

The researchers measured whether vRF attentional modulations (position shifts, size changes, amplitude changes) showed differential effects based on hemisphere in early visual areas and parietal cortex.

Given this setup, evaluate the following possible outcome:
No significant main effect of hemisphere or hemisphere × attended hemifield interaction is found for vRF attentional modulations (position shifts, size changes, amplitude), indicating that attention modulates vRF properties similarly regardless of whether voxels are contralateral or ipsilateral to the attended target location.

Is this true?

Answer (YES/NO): NO